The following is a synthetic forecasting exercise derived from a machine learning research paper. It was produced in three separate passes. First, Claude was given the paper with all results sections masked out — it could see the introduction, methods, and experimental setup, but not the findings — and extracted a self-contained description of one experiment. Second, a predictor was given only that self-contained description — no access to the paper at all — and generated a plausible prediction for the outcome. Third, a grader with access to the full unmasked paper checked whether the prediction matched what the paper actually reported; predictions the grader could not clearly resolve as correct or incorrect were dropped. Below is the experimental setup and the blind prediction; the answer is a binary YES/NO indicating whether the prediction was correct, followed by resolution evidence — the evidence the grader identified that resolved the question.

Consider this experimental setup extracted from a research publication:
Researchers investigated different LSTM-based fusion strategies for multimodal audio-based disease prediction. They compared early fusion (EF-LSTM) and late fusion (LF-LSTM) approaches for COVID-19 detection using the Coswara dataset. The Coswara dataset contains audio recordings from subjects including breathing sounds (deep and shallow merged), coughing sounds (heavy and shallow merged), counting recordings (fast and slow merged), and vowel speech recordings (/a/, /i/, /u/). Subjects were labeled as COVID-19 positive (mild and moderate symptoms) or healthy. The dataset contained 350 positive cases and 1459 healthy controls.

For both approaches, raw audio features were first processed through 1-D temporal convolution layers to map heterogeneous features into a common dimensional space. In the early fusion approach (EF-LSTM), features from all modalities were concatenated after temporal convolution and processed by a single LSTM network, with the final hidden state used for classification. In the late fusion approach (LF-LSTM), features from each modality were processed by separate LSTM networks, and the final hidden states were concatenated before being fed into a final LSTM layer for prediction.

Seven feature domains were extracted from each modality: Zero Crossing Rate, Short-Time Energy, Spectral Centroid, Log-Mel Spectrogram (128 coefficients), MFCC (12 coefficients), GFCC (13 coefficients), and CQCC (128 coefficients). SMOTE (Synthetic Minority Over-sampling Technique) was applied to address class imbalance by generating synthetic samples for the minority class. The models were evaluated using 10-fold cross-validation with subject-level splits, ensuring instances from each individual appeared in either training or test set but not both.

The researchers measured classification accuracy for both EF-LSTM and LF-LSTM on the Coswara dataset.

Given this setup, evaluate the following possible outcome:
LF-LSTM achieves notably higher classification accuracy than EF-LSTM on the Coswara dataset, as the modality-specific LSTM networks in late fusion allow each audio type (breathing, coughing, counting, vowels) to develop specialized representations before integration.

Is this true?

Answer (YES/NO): NO